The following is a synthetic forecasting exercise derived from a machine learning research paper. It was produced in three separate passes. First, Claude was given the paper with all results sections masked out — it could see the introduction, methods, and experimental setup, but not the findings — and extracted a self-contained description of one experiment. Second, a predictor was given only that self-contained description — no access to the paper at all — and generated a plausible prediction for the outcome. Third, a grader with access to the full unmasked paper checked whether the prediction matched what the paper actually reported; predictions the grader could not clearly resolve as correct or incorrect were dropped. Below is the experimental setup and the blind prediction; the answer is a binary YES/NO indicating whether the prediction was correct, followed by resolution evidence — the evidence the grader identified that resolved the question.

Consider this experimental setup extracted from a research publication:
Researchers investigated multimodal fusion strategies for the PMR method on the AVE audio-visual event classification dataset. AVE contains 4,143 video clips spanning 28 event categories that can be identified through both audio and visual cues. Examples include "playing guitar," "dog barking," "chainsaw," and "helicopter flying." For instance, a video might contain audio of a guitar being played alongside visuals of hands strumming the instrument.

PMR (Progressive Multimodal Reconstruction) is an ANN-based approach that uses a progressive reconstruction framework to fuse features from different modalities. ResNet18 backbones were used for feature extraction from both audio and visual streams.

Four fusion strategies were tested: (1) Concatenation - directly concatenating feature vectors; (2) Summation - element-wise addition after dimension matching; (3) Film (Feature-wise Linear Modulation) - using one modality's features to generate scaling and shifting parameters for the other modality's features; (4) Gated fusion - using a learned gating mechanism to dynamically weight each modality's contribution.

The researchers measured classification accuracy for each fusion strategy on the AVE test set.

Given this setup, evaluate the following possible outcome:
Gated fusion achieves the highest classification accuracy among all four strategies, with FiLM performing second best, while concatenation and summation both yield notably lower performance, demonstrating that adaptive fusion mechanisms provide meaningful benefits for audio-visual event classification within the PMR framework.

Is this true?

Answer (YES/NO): NO